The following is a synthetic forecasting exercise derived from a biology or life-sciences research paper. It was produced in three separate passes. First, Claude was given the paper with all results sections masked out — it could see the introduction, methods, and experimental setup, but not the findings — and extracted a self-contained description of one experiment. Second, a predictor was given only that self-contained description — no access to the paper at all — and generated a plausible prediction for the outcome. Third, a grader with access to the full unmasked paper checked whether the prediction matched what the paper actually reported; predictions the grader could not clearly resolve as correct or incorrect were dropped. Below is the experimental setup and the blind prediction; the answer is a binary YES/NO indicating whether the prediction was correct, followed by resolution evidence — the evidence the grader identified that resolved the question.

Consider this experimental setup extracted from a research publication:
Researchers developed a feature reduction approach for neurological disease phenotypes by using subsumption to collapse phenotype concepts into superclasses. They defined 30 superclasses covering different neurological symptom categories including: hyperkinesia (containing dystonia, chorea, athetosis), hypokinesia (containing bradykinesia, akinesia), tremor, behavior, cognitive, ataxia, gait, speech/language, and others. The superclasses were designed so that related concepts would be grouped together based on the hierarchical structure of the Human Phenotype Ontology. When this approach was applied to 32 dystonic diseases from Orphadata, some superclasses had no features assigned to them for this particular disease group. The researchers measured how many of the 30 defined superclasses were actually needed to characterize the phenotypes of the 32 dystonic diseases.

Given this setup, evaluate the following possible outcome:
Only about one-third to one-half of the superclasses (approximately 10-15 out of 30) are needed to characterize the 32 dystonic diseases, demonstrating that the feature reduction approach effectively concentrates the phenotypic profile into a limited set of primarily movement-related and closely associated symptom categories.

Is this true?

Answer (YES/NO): NO